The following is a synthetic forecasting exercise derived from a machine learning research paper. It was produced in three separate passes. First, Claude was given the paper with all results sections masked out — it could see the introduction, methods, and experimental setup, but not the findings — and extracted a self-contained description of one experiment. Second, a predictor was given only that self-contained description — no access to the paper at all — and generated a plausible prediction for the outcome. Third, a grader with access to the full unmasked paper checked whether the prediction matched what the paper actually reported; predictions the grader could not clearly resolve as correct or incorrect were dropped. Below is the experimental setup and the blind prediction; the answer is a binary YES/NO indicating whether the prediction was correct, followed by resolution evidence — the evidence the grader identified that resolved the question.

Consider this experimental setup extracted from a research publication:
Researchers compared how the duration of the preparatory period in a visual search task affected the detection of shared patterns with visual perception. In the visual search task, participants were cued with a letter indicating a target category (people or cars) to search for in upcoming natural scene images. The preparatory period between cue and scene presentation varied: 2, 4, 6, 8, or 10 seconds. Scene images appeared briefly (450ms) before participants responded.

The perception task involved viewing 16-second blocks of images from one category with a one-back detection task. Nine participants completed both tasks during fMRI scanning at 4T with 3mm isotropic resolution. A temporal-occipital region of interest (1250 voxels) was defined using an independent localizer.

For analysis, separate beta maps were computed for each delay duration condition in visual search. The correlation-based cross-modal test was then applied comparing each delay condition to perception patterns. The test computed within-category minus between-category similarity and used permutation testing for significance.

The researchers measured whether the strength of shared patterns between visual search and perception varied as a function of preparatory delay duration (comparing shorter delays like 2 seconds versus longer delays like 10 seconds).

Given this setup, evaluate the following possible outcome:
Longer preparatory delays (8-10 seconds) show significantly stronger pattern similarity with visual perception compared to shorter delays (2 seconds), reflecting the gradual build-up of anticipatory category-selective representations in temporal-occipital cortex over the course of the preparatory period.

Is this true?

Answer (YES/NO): NO